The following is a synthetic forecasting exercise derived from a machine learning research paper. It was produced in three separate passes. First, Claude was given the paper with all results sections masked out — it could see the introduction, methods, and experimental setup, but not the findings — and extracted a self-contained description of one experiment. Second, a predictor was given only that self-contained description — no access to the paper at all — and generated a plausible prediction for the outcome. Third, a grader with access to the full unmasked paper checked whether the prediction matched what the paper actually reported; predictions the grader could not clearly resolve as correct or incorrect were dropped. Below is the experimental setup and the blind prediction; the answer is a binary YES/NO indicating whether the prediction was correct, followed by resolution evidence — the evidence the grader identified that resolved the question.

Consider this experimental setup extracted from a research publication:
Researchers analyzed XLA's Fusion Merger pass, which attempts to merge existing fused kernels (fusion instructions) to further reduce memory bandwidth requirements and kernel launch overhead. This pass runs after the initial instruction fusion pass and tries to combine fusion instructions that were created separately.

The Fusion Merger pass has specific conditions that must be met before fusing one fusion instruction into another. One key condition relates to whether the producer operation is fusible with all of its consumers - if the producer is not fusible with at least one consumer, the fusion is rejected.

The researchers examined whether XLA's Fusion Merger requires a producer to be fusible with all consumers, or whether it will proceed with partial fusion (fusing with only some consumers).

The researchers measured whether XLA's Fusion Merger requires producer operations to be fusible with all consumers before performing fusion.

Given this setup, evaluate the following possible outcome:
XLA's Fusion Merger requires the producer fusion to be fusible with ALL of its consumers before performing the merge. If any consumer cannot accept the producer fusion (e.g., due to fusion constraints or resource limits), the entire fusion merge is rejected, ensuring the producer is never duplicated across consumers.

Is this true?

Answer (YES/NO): YES